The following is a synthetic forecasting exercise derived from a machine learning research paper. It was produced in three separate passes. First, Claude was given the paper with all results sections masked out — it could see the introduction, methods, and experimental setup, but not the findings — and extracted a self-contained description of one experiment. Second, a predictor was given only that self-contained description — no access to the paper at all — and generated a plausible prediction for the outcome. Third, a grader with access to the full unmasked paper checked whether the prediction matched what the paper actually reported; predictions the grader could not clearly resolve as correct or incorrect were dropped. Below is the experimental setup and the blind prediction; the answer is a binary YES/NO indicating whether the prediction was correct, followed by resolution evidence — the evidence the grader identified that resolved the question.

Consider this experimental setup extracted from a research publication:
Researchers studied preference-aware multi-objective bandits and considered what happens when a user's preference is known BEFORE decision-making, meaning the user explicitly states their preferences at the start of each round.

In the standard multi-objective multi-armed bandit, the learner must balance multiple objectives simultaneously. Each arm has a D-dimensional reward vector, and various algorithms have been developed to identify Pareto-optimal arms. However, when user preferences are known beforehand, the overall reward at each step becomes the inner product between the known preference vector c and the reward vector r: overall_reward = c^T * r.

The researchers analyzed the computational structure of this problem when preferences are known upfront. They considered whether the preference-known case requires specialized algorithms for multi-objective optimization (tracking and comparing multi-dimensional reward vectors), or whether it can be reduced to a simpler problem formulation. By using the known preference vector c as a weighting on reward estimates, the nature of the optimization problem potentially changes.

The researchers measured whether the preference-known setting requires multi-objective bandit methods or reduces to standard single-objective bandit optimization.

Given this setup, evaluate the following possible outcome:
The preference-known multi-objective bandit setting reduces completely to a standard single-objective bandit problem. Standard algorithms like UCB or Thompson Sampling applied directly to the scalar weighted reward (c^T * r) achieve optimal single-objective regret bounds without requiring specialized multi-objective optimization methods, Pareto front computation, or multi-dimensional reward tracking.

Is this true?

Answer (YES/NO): YES